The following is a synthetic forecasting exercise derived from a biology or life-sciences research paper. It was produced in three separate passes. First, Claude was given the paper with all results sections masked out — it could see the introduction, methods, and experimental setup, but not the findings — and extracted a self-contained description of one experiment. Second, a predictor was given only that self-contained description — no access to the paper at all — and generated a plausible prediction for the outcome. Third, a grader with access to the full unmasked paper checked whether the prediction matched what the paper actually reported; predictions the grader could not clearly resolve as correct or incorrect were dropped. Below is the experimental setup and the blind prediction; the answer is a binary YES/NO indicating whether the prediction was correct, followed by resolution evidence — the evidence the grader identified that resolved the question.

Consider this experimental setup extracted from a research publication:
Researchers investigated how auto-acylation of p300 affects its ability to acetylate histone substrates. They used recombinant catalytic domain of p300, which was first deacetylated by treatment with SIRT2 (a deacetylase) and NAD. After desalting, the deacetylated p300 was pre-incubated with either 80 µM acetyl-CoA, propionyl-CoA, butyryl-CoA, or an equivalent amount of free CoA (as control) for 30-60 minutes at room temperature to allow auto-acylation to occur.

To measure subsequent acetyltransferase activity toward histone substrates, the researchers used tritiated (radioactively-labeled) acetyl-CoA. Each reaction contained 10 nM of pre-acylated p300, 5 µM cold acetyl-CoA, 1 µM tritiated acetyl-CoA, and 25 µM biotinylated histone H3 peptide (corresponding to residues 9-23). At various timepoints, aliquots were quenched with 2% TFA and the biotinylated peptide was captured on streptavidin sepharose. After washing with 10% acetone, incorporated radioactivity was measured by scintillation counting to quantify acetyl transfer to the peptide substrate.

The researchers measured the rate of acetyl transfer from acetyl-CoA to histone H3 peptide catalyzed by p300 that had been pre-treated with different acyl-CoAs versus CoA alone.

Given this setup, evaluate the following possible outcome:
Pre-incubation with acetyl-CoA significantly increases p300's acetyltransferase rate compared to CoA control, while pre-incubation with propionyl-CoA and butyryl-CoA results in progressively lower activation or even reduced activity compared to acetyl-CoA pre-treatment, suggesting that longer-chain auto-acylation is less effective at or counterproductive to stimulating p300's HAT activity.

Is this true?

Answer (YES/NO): NO